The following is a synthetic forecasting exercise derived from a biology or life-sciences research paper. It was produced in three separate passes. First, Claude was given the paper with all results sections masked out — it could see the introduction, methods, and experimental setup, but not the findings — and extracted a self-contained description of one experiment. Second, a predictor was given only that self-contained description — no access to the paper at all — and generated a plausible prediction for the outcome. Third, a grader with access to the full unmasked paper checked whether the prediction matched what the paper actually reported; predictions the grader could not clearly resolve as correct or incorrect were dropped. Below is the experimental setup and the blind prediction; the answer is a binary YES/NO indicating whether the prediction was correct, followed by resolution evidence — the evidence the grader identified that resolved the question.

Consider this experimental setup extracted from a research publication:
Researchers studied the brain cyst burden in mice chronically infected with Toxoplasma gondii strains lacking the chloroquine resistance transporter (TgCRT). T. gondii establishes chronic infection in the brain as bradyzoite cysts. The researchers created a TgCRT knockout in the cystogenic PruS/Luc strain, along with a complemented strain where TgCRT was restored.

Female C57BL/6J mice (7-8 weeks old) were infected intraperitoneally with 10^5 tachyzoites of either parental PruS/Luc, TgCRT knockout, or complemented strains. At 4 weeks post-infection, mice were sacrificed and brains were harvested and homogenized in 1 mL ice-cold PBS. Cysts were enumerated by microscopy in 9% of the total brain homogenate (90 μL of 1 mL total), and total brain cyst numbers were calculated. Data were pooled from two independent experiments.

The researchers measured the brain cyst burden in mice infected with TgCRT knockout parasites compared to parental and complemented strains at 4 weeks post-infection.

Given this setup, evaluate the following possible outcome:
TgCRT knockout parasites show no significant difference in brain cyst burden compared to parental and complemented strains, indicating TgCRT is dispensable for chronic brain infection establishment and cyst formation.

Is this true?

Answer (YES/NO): NO